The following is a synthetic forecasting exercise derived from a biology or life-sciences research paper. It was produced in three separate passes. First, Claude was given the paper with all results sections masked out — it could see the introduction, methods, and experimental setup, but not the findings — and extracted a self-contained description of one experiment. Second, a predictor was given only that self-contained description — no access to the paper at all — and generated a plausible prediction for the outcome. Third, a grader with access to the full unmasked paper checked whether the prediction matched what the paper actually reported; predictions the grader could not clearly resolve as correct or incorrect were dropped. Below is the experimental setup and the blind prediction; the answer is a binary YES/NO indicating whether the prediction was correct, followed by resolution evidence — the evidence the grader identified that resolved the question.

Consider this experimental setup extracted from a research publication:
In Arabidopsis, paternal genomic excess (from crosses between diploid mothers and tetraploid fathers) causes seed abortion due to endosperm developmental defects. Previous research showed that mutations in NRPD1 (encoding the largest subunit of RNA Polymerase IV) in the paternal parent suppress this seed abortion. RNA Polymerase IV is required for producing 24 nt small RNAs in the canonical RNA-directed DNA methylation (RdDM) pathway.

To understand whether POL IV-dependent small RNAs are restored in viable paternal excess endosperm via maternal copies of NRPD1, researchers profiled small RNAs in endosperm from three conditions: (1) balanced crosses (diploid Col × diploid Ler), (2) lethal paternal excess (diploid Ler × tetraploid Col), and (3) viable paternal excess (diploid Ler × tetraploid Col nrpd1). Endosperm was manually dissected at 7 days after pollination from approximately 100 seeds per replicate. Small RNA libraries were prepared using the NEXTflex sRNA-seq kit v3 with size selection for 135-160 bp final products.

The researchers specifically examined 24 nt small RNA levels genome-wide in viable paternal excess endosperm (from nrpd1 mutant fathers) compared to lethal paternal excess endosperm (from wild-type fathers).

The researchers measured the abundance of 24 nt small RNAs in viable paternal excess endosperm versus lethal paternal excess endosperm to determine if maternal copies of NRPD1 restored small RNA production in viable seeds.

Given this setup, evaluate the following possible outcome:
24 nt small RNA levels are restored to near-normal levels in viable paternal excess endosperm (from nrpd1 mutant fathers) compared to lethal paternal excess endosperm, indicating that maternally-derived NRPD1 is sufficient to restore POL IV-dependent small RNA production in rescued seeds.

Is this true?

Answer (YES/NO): NO